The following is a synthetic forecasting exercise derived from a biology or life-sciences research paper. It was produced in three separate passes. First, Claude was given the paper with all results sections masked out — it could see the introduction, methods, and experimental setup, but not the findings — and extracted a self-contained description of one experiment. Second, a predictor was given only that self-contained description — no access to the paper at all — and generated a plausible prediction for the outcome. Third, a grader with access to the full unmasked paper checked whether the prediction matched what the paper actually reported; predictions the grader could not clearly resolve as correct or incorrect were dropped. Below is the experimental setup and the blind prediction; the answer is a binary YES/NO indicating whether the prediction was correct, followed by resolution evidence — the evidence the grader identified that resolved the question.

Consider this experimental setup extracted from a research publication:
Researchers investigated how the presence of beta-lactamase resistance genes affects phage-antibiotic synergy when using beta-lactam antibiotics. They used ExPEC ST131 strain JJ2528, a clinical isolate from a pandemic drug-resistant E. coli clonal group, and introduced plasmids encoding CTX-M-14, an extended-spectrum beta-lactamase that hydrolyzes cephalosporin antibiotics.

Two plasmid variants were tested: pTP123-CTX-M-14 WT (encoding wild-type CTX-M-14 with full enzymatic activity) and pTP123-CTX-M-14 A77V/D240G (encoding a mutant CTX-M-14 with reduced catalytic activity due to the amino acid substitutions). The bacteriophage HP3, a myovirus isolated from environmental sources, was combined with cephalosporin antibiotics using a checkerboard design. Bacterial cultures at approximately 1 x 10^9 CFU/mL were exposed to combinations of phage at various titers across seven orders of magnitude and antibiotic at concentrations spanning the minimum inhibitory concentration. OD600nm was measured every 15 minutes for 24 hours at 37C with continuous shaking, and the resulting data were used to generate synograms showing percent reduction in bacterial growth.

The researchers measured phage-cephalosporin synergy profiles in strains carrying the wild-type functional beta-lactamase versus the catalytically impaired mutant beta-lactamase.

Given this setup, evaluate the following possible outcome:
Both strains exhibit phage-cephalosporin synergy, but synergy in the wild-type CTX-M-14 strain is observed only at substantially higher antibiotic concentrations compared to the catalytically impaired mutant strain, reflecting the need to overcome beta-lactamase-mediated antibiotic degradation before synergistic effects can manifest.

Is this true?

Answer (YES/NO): NO